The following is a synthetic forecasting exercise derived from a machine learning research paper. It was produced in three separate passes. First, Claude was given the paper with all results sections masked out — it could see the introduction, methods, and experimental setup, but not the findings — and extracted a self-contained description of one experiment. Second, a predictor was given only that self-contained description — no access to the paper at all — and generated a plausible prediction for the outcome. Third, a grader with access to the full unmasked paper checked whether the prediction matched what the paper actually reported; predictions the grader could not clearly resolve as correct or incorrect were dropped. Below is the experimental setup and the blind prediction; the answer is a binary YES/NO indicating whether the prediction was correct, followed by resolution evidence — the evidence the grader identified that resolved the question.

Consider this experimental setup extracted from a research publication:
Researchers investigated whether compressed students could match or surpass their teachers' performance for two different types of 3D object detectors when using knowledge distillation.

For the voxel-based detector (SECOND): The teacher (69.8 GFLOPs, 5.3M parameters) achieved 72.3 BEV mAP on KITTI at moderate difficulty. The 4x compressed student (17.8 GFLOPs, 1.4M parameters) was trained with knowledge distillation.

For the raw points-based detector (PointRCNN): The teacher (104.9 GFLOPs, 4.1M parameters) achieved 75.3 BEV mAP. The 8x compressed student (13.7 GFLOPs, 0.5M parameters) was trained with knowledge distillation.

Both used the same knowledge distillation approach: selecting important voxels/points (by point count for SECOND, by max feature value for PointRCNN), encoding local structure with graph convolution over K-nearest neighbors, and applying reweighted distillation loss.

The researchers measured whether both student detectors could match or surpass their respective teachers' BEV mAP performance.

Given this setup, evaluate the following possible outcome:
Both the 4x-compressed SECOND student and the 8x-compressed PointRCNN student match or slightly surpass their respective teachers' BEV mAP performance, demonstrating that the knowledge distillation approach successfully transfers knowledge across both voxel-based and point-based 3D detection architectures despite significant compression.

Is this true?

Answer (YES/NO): NO